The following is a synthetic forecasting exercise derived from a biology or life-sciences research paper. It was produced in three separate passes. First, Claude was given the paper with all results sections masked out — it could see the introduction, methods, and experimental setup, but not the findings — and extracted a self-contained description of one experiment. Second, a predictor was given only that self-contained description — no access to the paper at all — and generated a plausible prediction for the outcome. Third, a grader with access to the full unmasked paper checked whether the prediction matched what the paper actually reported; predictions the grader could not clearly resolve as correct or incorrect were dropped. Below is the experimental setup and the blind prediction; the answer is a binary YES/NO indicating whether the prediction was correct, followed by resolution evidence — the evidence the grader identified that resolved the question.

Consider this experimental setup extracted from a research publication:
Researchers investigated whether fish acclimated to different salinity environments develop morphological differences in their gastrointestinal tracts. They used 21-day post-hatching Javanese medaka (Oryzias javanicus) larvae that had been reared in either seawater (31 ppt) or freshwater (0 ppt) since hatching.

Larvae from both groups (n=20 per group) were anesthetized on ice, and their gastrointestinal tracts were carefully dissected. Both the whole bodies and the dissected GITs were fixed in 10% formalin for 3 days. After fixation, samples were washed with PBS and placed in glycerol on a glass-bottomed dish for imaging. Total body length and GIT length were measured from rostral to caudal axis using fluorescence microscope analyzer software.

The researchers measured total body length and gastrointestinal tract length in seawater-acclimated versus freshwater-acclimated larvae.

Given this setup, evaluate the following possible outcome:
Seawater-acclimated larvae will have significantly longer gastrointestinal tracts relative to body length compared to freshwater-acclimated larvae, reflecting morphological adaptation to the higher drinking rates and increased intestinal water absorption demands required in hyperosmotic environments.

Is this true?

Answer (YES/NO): NO